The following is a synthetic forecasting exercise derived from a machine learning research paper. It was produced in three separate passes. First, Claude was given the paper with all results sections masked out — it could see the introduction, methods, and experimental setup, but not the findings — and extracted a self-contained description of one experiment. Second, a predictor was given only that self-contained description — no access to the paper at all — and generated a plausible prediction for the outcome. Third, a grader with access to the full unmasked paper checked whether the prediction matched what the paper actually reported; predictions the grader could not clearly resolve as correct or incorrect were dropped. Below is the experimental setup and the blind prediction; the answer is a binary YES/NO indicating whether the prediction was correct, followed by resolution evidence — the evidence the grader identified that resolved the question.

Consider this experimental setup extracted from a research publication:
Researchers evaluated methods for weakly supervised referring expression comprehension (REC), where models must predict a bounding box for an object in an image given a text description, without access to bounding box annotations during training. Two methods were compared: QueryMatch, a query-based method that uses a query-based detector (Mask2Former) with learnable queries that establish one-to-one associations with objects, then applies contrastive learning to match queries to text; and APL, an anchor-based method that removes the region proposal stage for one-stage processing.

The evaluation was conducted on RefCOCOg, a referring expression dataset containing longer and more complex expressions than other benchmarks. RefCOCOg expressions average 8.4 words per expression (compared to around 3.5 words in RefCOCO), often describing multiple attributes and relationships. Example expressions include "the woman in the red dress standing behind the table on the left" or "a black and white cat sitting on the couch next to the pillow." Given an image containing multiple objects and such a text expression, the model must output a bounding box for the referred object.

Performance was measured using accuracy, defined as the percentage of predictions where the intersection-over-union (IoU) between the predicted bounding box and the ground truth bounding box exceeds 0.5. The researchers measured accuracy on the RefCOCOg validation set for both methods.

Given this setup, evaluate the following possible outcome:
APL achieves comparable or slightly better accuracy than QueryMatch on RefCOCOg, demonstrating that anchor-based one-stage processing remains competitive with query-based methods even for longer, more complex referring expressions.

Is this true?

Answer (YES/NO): YES